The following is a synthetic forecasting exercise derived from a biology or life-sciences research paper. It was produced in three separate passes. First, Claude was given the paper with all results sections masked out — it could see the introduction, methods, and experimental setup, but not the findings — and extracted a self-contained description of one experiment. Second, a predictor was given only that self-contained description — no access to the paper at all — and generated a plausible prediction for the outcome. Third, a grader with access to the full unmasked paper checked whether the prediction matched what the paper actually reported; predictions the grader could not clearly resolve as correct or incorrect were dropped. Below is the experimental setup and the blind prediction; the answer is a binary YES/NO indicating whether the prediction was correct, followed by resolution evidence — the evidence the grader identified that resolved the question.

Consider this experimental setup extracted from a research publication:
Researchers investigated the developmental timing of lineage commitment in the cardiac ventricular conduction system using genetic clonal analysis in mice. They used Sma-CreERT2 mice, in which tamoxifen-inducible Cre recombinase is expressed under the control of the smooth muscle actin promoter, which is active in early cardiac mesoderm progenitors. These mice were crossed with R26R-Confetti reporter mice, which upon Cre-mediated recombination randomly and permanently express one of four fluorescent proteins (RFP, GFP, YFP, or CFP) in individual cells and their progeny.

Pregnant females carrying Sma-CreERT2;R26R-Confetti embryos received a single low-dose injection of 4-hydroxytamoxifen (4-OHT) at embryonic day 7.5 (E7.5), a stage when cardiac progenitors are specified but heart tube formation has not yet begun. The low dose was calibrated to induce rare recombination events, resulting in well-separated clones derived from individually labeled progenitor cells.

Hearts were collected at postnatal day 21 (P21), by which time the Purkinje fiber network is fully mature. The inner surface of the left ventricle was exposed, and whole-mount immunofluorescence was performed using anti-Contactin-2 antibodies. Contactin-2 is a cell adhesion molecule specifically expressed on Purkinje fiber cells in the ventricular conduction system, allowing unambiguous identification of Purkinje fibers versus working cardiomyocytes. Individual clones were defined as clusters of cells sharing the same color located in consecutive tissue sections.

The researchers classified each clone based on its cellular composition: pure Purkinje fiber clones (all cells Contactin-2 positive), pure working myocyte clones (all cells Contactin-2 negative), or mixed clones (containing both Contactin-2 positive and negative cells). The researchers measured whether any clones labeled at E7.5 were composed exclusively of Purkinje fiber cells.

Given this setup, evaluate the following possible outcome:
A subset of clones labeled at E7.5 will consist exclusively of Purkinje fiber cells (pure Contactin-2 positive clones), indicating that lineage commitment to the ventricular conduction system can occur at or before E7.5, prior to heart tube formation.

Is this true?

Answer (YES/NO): YES